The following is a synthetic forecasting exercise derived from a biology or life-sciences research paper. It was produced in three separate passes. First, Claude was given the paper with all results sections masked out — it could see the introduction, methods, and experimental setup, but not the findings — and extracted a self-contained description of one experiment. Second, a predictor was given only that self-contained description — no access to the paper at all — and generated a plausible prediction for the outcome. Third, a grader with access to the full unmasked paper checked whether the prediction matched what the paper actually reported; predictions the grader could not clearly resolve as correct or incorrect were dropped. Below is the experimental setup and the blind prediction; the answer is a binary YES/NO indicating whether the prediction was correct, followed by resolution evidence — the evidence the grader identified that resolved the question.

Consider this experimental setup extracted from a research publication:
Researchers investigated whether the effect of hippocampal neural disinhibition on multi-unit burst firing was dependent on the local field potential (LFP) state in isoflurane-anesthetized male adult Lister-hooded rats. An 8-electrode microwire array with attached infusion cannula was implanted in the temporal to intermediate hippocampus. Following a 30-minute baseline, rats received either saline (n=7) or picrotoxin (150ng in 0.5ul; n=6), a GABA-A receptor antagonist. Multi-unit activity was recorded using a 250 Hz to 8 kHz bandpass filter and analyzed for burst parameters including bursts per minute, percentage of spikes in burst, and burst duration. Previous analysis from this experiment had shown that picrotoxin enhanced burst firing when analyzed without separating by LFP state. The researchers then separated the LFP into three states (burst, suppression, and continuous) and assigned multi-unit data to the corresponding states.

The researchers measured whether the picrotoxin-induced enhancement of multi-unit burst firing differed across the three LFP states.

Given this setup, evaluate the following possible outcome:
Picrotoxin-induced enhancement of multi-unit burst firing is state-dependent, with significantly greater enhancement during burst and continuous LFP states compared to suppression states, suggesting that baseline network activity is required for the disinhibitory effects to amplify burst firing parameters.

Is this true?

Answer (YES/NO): NO